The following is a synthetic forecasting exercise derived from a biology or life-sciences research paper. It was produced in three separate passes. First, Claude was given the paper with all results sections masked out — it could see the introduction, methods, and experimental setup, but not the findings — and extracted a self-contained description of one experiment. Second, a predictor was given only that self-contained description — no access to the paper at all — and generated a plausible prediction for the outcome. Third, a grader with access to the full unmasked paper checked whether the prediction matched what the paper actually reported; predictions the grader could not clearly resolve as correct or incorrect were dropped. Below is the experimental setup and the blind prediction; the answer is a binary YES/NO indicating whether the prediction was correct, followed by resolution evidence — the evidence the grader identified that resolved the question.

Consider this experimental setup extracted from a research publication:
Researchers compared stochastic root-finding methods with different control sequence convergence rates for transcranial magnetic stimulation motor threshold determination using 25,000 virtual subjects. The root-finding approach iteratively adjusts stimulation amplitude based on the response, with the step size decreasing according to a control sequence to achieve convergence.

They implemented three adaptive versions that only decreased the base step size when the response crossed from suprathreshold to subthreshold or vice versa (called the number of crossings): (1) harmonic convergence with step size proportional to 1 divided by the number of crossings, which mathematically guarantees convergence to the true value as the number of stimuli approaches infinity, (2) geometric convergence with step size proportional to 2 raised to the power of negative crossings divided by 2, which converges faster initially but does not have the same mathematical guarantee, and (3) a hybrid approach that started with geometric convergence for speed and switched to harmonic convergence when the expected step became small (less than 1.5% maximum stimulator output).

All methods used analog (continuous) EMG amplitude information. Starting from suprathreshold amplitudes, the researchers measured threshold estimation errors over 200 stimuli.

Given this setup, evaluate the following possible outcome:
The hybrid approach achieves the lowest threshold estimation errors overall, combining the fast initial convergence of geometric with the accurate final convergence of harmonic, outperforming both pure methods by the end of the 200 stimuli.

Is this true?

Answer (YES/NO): NO